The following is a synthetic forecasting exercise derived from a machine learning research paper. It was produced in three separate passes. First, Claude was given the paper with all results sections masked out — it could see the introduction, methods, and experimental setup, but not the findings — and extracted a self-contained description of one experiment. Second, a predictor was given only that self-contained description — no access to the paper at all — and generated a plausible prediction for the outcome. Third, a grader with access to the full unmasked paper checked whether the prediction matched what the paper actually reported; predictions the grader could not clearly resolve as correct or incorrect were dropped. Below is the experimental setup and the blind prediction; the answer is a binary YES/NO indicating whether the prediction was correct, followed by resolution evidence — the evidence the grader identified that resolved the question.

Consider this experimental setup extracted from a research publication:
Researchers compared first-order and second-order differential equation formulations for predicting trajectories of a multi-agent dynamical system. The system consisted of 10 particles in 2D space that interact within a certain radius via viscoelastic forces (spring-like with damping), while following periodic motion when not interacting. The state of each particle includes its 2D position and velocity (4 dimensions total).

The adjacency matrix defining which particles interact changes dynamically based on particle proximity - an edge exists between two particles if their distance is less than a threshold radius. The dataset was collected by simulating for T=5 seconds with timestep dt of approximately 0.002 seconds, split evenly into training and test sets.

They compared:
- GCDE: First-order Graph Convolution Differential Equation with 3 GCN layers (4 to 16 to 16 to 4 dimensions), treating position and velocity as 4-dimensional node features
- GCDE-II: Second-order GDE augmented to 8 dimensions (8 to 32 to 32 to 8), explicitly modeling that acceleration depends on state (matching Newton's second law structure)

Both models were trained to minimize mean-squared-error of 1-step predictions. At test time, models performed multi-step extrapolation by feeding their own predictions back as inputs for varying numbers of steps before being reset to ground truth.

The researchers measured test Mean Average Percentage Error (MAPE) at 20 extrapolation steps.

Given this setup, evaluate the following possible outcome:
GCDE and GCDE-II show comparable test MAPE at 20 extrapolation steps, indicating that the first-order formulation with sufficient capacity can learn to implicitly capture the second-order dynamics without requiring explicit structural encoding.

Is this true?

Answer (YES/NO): NO